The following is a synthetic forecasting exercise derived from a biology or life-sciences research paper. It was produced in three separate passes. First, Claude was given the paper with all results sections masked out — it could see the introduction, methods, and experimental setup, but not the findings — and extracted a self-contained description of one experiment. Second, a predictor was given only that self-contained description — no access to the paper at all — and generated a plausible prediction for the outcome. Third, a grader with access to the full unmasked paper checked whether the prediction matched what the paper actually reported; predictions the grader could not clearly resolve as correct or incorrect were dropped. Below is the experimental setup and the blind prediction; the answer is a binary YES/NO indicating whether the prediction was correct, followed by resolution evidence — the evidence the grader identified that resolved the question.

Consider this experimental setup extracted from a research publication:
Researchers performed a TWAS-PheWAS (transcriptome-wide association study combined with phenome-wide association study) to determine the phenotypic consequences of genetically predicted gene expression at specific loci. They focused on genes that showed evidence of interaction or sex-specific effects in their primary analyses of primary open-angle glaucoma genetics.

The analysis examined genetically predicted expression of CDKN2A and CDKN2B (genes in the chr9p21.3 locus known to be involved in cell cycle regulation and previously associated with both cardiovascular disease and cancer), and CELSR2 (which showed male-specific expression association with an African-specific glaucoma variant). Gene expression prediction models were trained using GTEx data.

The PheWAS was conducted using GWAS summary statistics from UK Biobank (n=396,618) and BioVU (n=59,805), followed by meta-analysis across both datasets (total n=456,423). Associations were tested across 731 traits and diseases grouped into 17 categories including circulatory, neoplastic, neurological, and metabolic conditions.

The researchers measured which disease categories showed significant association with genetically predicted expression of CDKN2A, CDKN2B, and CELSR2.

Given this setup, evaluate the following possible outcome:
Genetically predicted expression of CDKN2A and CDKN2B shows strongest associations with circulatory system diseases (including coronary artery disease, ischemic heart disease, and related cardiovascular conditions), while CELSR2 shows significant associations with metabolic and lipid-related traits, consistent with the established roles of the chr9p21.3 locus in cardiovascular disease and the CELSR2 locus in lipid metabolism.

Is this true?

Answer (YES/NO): NO